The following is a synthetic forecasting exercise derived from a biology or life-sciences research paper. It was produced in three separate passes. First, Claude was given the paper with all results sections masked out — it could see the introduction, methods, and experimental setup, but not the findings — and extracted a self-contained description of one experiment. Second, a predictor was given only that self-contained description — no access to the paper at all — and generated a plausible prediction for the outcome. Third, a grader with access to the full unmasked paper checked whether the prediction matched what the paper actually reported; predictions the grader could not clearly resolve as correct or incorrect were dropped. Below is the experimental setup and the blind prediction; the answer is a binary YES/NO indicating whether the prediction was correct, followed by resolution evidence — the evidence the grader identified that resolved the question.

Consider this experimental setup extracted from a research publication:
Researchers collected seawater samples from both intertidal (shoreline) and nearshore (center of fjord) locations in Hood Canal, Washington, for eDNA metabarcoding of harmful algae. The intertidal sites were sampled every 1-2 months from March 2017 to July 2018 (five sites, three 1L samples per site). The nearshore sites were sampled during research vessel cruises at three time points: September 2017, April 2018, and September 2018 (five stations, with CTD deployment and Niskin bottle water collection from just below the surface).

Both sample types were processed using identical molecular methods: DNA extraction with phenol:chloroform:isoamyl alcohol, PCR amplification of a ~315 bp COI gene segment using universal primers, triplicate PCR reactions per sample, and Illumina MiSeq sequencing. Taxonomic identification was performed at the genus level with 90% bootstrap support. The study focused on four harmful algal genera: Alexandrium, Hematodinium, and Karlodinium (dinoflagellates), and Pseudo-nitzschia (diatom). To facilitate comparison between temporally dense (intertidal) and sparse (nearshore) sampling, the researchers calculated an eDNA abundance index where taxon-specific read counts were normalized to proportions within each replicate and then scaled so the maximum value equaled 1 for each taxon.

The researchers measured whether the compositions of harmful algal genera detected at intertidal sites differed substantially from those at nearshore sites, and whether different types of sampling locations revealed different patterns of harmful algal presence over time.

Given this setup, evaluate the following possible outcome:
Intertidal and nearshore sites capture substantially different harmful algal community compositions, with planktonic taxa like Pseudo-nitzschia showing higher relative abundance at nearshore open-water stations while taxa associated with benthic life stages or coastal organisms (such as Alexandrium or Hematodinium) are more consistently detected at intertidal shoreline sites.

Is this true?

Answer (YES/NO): NO